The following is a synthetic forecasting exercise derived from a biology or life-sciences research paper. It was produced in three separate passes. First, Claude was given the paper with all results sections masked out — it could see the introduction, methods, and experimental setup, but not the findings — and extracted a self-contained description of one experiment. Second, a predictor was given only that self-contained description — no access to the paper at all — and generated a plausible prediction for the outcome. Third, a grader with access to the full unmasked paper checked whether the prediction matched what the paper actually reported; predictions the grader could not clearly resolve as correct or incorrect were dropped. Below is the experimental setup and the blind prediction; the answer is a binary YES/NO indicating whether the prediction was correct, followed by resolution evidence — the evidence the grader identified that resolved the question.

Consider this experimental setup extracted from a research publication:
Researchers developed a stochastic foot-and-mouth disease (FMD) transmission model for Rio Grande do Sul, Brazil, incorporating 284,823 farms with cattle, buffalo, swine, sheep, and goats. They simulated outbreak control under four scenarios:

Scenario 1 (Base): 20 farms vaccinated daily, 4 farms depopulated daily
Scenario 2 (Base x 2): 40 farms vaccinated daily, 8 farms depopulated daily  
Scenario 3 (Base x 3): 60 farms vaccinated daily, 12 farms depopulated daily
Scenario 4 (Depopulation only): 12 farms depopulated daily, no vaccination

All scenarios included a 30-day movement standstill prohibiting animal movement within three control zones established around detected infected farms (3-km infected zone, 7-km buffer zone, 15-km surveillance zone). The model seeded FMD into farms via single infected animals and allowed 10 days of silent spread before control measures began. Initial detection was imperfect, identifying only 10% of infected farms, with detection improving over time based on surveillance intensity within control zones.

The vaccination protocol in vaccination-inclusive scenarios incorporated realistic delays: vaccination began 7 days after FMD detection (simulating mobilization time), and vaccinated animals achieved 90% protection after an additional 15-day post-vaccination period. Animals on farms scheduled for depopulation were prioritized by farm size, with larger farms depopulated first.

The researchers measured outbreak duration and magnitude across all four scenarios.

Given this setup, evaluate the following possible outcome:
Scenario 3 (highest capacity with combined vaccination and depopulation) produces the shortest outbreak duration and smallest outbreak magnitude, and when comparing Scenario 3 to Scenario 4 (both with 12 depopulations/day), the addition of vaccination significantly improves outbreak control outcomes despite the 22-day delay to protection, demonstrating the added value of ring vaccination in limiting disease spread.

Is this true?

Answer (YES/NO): NO